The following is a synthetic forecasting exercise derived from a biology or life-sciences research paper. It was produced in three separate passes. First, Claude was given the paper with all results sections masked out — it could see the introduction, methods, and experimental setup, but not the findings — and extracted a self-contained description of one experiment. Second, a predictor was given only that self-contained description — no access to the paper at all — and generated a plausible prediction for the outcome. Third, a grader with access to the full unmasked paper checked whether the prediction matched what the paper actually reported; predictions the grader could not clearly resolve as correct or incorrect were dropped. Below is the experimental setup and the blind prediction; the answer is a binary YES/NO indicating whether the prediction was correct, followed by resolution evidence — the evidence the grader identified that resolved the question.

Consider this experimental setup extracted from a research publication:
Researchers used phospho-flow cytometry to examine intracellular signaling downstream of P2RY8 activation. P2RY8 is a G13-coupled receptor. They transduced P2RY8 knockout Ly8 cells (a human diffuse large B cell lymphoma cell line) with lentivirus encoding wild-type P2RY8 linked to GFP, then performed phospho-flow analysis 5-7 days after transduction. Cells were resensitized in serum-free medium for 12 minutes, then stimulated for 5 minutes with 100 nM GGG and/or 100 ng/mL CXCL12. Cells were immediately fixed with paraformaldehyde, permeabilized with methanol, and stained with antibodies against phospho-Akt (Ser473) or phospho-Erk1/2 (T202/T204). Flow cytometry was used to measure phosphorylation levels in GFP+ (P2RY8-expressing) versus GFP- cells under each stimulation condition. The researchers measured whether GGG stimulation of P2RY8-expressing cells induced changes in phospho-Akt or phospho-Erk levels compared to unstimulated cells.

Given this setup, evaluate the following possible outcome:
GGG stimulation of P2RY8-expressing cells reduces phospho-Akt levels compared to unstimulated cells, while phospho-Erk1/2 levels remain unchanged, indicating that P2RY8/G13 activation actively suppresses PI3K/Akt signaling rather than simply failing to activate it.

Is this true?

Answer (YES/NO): NO